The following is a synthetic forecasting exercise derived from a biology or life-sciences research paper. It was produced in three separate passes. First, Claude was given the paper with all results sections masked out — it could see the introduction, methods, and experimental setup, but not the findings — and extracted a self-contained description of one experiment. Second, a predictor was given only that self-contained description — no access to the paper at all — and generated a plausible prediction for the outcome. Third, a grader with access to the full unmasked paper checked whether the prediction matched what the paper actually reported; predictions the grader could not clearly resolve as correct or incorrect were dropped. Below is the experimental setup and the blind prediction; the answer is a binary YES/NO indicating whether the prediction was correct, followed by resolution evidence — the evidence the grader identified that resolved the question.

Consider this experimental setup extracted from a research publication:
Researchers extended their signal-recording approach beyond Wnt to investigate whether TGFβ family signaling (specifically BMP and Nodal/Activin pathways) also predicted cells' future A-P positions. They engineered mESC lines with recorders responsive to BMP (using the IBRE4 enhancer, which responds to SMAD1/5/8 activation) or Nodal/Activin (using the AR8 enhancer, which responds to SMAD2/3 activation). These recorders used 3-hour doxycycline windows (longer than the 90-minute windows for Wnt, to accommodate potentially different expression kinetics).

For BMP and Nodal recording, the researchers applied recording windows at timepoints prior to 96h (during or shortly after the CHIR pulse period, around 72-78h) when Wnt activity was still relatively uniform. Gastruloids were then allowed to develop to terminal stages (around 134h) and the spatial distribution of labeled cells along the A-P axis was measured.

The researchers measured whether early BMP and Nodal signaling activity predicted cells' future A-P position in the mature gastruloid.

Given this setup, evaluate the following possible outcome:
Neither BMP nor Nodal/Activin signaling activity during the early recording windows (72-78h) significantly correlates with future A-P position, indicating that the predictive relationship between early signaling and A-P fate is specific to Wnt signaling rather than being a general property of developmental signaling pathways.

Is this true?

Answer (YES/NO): NO